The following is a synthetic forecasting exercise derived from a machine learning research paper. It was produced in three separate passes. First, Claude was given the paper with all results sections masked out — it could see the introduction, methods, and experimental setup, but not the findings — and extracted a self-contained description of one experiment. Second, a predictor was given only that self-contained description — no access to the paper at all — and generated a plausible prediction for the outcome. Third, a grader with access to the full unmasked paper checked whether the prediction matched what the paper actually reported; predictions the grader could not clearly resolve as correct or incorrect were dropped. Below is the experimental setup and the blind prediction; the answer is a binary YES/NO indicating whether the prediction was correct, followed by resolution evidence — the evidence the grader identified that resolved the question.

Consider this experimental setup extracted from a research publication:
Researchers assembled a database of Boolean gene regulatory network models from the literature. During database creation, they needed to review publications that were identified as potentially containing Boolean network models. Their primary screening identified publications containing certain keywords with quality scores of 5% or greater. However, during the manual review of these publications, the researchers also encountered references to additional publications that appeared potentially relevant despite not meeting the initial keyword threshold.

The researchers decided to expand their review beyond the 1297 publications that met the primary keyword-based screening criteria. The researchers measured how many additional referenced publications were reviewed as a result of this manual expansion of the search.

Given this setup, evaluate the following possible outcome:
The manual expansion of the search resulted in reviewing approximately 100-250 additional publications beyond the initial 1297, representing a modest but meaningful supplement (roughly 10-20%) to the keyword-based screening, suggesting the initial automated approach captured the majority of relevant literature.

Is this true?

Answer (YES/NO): NO